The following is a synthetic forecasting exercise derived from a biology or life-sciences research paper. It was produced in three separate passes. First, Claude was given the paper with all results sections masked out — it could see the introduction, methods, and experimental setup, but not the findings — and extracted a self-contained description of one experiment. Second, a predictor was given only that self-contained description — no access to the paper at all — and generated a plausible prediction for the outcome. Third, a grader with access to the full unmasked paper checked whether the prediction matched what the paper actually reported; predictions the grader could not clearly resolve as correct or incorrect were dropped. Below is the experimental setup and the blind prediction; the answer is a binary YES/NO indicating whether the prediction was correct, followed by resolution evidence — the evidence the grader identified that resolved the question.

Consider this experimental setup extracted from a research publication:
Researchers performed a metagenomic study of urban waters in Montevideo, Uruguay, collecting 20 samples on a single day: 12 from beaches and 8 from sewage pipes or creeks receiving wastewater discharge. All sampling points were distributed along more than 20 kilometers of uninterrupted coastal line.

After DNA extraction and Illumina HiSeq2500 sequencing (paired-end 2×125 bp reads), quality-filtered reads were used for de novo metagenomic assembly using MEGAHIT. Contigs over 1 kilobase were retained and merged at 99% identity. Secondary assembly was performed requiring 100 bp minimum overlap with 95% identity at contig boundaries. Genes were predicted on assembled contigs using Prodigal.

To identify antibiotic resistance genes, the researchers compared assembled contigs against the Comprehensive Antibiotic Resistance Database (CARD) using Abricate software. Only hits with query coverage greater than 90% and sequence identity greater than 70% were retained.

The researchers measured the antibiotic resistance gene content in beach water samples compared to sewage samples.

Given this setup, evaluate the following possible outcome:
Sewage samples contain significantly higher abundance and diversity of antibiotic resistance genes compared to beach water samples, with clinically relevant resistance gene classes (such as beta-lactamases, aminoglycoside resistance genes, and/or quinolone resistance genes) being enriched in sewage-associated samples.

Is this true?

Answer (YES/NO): YES